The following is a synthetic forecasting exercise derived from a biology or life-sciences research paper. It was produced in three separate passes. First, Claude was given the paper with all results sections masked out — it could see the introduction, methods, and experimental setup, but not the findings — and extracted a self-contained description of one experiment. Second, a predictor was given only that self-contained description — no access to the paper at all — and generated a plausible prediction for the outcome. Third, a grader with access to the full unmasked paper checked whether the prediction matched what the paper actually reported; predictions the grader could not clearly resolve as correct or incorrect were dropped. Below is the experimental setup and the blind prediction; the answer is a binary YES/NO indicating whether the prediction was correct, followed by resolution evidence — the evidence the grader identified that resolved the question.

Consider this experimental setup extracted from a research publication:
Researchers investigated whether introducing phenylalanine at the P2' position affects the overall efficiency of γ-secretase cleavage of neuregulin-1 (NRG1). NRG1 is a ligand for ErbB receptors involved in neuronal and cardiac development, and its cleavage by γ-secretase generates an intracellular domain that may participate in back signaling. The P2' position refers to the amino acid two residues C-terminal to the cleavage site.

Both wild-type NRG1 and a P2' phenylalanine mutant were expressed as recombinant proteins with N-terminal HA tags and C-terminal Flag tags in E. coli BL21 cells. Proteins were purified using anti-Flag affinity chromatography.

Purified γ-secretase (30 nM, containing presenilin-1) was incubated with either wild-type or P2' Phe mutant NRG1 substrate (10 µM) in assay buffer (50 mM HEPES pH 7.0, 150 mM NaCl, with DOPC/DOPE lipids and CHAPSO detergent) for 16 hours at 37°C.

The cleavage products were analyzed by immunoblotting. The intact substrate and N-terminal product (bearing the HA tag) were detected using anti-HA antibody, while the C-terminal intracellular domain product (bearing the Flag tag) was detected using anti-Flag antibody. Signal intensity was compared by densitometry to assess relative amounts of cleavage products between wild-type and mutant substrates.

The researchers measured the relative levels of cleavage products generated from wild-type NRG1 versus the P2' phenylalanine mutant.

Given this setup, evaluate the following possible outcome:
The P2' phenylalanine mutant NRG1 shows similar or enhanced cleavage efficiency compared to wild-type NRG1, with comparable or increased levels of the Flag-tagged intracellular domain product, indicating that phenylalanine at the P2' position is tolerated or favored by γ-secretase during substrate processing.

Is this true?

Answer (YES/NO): NO